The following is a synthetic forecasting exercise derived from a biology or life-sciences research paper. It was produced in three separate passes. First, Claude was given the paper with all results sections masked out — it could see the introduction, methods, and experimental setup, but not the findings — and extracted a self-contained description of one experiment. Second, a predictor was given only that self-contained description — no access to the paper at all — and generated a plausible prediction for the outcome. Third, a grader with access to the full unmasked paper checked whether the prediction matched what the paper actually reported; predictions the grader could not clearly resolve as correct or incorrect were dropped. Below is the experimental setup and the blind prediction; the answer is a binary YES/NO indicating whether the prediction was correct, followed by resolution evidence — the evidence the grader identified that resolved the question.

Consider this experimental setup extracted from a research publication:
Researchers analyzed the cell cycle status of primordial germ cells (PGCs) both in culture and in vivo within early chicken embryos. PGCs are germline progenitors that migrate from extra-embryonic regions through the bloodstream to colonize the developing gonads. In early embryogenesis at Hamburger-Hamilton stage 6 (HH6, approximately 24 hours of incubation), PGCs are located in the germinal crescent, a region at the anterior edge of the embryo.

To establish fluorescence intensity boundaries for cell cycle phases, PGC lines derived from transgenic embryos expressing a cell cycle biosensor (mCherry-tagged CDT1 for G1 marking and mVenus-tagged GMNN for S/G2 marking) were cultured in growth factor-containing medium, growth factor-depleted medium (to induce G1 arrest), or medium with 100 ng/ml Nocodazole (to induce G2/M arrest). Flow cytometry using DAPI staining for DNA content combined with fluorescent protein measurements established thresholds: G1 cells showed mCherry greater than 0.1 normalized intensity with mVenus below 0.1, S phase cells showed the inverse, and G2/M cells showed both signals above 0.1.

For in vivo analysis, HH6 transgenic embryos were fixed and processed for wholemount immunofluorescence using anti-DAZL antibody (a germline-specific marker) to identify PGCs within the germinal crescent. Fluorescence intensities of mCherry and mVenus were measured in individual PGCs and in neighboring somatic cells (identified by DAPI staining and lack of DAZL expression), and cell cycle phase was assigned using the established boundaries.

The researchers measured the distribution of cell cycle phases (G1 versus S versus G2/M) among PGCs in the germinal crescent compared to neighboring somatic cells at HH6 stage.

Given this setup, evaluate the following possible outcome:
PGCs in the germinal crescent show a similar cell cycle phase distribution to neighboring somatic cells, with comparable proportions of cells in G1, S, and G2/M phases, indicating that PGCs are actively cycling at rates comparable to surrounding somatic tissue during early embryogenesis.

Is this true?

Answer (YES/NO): NO